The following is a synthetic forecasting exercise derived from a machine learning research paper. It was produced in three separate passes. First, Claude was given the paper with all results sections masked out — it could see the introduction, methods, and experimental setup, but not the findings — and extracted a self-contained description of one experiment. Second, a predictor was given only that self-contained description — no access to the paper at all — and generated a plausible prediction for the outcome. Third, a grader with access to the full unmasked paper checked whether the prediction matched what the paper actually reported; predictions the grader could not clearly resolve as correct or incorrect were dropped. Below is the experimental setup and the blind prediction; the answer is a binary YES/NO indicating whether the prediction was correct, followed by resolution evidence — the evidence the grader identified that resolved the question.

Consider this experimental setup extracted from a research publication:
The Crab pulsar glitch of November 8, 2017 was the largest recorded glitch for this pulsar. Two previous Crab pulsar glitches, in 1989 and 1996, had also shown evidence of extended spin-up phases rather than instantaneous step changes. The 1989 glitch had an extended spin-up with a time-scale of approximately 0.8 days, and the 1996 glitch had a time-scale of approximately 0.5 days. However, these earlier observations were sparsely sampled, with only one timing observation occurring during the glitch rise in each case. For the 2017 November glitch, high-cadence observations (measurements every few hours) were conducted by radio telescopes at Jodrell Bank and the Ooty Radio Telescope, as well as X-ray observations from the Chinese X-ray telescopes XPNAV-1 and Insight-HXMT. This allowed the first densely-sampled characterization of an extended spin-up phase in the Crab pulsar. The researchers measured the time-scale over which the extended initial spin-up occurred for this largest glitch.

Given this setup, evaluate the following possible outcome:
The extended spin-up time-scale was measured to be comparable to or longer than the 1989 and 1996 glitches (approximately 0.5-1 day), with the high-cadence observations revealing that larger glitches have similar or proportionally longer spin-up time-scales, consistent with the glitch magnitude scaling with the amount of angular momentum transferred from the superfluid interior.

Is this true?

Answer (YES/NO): YES